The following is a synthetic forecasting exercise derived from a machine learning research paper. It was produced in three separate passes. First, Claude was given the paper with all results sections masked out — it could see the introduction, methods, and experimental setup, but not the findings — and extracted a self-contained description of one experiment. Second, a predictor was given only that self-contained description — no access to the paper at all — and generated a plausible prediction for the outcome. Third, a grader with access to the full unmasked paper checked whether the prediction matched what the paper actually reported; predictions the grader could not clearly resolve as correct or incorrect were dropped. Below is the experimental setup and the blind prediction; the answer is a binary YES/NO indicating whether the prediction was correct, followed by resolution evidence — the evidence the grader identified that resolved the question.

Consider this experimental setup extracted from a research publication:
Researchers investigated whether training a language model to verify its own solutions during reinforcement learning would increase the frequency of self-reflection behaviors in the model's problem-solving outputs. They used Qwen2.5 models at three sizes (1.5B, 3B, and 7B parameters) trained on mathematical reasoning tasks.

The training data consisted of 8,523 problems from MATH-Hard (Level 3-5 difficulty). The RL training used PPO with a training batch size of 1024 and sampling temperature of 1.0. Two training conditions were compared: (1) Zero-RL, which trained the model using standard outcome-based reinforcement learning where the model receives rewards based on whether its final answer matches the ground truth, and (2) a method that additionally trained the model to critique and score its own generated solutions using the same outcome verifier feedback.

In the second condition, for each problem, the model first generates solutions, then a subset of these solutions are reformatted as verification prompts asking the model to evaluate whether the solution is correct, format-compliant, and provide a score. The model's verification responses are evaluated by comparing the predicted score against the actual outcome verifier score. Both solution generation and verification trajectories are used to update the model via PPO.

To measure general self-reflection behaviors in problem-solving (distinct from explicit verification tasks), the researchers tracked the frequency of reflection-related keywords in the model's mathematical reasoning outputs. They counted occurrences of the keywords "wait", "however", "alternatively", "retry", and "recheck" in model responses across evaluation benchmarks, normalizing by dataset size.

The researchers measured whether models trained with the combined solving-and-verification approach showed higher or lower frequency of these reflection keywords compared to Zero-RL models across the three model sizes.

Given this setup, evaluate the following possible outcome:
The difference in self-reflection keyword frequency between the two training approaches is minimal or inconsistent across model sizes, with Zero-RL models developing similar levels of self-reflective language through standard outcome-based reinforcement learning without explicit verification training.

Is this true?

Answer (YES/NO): NO